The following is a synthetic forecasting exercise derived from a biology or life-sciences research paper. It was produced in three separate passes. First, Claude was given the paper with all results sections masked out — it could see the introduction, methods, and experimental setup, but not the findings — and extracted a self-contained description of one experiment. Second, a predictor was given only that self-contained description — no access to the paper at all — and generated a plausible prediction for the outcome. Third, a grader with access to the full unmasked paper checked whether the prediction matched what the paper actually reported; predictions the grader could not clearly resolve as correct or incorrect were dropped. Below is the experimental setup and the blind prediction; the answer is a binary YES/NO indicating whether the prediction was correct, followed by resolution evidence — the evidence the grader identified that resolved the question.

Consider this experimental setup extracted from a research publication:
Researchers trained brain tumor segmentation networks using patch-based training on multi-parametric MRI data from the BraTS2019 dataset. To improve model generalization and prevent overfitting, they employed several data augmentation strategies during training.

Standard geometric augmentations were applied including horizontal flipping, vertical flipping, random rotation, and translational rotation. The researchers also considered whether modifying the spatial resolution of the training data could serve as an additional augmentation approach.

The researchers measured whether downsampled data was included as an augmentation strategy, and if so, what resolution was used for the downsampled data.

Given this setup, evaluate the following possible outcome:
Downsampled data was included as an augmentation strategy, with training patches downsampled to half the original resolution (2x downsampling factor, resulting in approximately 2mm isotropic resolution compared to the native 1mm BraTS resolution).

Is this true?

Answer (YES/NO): NO